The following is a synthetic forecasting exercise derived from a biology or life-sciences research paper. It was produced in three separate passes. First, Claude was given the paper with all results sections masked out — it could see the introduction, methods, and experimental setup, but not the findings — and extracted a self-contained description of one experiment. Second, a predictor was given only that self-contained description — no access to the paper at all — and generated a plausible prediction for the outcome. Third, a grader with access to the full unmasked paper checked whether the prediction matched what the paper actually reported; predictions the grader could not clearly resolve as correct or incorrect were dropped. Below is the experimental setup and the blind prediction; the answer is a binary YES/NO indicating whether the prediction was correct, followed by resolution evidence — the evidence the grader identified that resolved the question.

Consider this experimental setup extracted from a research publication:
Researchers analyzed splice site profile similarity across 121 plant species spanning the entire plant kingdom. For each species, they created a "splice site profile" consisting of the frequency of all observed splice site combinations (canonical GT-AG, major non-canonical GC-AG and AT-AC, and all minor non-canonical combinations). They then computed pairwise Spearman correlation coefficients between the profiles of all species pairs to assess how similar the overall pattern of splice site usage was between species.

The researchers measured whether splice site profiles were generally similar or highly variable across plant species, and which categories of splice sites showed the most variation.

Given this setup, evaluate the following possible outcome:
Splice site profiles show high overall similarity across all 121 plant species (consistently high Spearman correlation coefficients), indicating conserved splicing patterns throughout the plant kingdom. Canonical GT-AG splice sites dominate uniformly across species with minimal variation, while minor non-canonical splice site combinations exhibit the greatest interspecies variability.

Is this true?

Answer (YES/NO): NO